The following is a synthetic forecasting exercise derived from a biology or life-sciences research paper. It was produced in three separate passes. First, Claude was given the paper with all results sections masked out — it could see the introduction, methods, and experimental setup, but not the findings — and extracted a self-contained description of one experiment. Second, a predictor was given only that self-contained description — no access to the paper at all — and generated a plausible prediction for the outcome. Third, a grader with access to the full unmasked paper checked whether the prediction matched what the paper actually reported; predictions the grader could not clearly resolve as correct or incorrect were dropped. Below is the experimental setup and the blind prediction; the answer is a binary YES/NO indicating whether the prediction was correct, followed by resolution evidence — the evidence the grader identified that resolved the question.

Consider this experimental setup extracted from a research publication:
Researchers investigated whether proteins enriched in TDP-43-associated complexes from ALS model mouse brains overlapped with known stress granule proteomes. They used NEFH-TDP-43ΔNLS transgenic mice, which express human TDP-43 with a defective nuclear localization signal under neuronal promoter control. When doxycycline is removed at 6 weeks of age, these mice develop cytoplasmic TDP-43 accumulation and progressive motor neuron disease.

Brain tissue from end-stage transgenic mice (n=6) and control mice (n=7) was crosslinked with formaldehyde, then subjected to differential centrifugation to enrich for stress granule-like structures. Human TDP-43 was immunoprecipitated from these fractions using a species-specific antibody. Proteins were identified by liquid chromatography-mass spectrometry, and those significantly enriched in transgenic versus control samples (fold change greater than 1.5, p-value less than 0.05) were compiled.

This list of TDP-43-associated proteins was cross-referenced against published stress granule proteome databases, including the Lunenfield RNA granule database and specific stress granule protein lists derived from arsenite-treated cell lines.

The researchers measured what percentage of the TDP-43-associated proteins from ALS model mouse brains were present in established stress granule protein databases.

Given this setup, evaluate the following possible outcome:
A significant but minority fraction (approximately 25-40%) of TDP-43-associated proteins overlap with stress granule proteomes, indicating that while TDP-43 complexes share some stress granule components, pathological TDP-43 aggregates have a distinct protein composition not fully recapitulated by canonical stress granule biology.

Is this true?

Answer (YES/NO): YES